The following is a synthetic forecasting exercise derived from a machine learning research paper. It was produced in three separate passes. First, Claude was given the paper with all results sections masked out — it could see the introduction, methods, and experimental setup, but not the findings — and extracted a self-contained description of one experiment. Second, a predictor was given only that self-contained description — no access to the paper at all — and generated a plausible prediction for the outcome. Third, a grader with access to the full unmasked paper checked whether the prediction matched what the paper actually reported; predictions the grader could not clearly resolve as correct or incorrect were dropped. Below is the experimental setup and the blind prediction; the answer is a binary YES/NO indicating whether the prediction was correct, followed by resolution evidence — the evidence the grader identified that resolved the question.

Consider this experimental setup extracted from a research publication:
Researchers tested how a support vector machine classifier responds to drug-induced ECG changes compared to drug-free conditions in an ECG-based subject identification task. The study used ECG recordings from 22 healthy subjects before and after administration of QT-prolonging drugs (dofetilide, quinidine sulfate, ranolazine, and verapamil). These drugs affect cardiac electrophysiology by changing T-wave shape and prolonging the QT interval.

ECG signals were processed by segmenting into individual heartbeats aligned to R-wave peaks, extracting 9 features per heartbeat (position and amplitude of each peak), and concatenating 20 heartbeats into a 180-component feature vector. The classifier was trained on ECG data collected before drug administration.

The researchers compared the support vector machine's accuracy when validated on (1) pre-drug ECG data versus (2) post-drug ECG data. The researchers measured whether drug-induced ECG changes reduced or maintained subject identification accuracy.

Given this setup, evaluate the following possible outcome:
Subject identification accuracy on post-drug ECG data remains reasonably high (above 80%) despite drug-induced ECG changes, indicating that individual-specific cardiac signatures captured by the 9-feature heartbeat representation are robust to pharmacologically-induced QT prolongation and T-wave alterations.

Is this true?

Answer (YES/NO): NO